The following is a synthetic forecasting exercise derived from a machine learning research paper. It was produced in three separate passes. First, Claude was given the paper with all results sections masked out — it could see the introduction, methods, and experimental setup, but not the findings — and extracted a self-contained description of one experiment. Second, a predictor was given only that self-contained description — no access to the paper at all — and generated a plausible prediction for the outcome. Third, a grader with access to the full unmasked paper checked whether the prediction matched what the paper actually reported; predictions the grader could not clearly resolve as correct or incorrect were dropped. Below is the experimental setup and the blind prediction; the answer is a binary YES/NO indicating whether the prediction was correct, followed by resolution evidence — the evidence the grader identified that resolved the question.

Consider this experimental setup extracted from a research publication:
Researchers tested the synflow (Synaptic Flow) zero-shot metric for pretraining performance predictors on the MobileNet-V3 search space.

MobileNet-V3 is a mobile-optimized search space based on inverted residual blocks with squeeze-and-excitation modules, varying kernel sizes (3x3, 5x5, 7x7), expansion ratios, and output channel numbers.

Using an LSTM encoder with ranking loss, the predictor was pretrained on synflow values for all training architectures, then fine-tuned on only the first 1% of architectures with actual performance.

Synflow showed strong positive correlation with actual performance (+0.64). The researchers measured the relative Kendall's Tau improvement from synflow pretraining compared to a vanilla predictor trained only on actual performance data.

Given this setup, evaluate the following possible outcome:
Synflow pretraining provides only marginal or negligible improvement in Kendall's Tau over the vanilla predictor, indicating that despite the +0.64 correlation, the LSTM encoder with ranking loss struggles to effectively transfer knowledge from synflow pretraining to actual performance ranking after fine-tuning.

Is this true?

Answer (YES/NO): NO